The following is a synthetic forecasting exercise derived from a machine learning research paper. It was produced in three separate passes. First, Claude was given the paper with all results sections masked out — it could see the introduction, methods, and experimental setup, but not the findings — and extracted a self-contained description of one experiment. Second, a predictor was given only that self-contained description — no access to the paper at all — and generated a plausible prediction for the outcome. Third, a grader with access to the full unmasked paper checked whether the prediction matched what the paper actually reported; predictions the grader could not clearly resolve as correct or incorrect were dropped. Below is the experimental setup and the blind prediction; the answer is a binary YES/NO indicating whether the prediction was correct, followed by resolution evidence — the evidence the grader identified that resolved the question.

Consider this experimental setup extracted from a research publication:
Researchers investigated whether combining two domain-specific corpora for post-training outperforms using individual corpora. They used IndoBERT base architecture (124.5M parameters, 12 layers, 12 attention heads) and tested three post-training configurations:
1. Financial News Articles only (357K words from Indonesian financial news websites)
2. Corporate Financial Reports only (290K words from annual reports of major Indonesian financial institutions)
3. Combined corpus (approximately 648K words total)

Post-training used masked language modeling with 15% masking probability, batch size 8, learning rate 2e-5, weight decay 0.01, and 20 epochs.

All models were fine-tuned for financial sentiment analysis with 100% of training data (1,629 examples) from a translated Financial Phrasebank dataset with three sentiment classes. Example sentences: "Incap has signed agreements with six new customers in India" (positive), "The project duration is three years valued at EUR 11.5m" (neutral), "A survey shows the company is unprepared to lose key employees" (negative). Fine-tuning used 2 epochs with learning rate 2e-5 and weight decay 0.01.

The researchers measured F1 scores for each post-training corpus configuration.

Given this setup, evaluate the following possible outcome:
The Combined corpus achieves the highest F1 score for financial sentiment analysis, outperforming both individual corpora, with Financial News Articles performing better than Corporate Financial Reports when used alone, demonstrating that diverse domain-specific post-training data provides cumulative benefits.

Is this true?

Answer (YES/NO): NO